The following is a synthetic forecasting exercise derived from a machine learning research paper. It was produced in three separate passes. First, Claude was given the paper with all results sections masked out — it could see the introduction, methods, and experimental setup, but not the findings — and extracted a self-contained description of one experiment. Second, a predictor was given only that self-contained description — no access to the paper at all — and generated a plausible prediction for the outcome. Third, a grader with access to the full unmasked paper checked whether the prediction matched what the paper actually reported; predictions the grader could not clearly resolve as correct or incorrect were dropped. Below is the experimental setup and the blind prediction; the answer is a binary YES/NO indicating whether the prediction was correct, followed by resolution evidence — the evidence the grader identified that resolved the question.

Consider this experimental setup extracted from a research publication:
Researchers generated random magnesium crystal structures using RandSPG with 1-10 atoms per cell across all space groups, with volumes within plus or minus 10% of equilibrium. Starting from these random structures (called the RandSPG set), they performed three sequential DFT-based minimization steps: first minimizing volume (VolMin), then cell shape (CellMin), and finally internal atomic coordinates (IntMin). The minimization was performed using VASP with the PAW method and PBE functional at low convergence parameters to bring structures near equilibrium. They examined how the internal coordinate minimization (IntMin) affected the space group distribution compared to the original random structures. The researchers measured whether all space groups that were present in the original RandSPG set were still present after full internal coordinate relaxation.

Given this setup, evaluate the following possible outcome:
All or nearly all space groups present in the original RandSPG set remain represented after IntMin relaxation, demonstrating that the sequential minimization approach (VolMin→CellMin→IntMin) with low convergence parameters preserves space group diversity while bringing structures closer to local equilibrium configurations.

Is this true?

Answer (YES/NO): NO